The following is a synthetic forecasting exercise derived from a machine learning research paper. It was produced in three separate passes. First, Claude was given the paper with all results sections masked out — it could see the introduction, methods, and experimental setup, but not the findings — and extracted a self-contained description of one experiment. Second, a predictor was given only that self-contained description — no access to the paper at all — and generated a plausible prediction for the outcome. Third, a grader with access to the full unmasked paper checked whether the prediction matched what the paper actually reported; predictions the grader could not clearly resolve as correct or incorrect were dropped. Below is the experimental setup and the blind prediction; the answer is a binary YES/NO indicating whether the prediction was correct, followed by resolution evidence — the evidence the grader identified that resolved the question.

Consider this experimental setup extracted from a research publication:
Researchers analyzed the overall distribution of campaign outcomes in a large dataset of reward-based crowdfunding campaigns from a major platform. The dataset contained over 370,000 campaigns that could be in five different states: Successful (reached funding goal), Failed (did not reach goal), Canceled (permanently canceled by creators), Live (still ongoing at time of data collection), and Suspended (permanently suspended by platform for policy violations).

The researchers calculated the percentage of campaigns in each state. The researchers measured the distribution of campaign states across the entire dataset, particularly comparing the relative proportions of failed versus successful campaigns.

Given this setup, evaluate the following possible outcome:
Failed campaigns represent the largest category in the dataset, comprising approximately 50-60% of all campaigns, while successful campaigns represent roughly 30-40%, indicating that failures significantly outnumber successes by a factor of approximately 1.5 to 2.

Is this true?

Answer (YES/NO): YES